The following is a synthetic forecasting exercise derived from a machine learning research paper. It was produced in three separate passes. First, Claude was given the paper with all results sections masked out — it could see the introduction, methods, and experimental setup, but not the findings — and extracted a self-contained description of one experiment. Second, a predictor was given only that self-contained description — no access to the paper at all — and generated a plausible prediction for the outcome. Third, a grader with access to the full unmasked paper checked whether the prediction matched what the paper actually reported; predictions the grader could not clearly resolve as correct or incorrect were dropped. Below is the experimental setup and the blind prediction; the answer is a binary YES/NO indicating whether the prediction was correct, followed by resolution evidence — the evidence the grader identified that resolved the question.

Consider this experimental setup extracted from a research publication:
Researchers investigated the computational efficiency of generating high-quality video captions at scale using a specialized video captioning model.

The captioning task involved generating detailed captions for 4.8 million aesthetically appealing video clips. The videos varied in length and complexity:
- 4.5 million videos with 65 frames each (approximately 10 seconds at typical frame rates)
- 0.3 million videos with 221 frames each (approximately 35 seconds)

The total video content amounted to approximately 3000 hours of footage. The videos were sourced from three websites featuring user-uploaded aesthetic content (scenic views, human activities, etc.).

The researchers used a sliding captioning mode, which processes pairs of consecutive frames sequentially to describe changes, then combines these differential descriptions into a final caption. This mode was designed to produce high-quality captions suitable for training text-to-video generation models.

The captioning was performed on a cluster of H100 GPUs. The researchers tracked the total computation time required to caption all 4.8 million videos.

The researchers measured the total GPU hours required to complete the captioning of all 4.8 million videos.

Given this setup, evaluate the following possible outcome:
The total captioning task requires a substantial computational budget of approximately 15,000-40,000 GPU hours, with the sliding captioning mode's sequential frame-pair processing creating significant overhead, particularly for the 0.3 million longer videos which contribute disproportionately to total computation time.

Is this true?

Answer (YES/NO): NO